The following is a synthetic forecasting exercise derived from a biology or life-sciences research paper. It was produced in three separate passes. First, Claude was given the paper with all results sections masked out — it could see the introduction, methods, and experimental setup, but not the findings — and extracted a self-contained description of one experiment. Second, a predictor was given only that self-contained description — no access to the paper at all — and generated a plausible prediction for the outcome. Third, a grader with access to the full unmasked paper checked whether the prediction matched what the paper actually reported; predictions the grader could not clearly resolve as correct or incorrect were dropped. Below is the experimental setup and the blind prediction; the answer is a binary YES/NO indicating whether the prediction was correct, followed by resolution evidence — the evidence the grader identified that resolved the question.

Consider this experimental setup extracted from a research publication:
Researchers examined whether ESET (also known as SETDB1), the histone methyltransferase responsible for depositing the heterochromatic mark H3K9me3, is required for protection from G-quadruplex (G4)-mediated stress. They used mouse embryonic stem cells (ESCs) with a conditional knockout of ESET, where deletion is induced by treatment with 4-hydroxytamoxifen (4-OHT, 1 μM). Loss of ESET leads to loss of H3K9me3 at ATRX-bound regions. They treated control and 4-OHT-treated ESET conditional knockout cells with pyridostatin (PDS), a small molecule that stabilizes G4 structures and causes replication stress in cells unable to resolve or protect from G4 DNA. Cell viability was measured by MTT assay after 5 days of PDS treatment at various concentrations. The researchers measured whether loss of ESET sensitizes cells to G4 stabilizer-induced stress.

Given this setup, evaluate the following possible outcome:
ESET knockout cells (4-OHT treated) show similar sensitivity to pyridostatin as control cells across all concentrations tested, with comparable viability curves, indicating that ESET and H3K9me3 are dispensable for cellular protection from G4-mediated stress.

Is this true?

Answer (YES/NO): NO